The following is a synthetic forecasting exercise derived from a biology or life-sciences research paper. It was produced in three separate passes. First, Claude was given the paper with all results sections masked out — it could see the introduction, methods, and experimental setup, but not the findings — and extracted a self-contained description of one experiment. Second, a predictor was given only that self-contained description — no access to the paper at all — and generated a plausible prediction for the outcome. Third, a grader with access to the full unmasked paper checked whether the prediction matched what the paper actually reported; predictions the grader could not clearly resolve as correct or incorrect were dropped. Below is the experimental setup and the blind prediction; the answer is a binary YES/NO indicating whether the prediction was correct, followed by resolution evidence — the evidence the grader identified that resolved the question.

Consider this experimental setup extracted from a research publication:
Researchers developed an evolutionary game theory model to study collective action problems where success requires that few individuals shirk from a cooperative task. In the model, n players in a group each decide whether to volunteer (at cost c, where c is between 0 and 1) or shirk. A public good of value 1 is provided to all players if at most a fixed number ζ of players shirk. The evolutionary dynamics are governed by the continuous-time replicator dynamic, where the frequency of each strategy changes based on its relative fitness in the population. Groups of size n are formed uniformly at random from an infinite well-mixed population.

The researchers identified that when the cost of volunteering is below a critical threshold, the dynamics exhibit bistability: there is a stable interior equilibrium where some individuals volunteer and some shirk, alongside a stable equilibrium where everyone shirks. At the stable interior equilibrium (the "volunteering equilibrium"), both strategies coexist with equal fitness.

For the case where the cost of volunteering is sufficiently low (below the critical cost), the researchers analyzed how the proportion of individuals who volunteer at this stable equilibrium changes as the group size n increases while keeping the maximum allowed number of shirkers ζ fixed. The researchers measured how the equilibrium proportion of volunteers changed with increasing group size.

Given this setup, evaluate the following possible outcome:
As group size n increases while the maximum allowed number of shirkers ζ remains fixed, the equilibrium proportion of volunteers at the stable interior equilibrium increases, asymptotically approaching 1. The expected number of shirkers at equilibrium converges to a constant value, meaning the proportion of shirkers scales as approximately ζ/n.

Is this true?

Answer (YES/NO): NO